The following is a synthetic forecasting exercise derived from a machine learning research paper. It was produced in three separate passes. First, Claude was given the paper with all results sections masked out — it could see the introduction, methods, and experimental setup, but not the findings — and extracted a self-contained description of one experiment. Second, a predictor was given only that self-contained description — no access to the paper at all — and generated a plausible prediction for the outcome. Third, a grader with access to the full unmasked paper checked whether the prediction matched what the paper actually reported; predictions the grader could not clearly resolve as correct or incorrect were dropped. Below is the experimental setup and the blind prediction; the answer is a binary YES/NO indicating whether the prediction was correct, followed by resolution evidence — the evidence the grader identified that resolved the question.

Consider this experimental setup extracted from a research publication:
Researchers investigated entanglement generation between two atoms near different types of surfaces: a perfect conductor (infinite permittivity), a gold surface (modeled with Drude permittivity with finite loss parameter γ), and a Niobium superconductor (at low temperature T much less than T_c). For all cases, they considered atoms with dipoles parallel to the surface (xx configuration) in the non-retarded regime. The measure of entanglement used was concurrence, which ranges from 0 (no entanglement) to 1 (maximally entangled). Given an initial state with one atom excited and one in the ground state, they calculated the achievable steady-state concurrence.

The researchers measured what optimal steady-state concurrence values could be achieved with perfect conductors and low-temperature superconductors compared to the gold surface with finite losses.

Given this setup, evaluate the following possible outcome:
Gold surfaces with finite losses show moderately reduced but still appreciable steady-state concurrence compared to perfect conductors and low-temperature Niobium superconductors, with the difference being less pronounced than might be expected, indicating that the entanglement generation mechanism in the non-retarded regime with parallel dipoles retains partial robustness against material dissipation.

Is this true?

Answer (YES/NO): NO